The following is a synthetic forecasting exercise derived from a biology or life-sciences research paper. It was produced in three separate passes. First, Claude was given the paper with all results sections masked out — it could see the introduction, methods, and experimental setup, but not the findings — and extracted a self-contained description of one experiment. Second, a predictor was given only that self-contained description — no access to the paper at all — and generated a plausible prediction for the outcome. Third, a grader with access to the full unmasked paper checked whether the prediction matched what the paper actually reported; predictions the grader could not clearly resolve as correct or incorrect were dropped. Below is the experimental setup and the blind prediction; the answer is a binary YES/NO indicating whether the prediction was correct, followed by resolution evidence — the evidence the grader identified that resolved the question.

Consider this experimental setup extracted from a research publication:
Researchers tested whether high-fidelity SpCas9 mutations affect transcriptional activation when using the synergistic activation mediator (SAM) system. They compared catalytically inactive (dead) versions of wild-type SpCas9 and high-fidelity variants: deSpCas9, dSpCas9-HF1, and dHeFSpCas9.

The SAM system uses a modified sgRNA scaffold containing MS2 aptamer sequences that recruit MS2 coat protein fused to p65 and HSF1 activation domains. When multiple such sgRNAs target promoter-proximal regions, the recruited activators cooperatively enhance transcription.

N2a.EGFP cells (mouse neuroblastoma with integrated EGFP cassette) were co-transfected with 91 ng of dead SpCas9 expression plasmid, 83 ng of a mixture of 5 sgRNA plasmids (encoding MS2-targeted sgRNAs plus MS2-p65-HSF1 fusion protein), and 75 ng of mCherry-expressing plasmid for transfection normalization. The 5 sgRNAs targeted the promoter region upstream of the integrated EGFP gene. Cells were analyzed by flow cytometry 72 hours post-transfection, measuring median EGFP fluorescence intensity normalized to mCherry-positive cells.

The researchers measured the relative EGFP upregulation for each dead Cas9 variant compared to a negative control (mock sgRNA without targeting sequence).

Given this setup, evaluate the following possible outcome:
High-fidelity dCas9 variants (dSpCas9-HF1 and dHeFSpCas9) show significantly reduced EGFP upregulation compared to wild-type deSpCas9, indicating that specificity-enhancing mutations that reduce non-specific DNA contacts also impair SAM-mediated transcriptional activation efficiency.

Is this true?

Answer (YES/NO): NO